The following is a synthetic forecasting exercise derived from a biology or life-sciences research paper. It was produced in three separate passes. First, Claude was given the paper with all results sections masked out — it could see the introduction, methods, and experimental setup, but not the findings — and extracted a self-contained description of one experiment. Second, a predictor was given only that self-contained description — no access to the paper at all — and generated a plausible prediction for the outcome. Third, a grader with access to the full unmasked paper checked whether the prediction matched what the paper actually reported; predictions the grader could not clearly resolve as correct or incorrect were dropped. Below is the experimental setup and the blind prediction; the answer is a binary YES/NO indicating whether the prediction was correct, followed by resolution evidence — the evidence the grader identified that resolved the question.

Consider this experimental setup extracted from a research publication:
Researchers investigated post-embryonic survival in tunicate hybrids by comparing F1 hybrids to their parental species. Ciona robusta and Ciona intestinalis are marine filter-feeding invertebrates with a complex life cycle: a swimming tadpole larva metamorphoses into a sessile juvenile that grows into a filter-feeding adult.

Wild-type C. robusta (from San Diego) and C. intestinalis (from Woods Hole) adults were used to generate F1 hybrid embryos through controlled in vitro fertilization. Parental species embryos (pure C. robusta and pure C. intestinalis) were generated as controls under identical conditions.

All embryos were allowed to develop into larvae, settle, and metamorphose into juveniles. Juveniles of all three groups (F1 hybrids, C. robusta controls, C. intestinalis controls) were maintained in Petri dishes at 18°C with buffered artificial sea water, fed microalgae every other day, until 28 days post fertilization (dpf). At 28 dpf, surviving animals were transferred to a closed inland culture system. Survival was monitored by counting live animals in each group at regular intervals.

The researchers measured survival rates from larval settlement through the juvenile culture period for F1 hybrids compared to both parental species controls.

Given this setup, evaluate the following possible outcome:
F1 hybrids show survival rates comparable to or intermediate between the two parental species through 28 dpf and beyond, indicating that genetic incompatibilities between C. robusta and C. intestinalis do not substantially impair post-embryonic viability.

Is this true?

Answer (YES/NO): YES